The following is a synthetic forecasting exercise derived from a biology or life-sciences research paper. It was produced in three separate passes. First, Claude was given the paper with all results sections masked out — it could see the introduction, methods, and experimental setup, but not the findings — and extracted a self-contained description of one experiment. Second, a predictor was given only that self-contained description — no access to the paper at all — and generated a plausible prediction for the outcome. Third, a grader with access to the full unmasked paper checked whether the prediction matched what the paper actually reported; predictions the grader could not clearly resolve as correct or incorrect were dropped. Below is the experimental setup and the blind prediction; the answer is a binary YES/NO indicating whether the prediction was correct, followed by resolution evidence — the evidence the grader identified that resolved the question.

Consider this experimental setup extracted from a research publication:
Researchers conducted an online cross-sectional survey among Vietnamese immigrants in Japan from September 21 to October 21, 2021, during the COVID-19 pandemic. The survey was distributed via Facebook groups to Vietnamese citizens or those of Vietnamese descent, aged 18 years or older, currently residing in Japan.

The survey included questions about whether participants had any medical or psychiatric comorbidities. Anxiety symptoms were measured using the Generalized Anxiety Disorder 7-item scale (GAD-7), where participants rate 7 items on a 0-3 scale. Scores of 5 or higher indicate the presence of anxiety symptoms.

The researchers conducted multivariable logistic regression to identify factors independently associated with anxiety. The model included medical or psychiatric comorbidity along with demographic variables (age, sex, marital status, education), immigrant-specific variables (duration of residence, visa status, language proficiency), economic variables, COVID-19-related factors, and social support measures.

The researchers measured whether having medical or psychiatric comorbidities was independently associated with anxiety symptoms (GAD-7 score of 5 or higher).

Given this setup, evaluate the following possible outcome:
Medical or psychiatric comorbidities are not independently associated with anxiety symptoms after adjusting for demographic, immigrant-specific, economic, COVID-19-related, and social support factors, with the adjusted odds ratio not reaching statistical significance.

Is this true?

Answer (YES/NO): NO